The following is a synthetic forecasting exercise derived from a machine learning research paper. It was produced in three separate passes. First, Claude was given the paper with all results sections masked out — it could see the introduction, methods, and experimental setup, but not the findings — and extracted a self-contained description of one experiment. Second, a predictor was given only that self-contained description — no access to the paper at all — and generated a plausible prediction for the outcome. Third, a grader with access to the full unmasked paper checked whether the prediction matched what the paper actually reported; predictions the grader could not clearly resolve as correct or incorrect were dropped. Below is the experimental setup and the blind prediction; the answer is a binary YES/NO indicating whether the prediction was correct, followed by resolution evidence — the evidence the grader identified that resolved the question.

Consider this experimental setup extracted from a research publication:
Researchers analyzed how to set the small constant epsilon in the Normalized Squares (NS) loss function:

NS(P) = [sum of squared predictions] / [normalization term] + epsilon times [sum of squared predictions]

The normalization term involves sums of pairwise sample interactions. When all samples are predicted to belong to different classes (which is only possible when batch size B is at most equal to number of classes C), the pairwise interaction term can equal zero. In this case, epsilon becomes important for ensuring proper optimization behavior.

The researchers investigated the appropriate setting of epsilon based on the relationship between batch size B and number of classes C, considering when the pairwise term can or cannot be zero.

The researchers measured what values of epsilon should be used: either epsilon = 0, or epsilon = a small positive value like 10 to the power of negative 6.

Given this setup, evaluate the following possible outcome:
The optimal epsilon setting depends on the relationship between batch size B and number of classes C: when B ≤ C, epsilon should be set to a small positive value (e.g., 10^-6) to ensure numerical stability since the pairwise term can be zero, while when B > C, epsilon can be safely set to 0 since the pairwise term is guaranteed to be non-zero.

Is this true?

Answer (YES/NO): YES